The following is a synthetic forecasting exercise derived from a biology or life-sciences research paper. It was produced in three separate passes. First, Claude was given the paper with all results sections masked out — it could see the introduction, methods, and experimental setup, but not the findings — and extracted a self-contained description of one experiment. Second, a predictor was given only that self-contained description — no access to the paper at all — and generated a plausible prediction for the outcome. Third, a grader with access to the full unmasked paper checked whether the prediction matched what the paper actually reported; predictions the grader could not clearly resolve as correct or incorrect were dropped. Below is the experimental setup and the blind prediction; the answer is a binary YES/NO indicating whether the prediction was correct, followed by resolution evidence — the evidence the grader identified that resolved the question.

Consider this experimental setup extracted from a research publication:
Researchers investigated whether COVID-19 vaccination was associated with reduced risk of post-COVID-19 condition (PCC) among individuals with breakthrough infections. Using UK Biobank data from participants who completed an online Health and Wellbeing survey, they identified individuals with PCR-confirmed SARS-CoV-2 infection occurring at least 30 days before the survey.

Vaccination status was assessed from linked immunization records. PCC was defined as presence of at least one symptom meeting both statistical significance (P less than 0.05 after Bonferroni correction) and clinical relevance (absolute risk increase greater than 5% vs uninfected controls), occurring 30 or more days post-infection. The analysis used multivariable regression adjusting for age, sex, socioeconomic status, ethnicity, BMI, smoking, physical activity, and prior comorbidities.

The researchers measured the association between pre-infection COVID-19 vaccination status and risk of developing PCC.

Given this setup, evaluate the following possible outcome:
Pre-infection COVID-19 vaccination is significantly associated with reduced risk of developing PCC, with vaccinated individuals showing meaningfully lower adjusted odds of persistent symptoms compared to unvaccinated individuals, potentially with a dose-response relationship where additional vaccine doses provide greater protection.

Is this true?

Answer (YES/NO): YES